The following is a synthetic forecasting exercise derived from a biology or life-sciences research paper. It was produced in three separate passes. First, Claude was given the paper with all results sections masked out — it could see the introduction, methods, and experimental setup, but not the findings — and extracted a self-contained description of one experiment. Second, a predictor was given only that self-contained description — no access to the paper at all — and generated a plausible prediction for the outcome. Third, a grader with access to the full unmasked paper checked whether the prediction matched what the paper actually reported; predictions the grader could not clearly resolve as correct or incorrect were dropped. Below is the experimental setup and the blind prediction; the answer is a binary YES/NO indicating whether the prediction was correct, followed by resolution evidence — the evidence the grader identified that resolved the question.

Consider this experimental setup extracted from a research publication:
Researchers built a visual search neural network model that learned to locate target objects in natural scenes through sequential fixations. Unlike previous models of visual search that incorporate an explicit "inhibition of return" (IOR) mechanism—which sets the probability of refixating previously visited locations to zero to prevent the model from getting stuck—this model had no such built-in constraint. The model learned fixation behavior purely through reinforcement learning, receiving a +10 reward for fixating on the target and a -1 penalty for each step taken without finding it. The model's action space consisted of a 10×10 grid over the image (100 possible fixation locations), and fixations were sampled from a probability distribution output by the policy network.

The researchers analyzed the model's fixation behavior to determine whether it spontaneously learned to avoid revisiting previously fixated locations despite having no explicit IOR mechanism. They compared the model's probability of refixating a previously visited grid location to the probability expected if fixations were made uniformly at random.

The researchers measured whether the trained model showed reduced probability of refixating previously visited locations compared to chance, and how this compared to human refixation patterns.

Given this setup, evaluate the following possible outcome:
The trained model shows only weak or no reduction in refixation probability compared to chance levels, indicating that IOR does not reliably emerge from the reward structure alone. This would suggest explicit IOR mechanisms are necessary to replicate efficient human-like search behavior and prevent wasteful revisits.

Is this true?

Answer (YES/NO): NO